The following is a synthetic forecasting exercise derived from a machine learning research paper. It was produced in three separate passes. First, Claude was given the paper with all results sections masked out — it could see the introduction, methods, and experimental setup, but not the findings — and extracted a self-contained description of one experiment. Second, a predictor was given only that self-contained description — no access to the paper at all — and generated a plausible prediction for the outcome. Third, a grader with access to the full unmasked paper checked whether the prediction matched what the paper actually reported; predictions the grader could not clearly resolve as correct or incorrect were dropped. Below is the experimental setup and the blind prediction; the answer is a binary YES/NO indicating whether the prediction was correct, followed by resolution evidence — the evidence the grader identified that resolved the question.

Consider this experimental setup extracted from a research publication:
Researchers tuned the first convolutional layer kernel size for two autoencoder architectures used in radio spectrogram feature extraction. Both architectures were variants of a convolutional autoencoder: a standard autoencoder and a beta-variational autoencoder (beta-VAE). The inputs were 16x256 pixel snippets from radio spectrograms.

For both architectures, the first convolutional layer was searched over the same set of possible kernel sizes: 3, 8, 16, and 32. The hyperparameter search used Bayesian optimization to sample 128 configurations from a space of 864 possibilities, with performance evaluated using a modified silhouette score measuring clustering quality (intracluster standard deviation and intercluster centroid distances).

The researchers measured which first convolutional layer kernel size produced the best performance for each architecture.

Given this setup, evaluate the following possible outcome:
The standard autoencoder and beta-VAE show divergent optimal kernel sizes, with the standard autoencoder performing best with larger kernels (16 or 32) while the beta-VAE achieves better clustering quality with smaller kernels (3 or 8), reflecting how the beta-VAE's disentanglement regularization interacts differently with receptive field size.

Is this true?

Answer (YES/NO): NO